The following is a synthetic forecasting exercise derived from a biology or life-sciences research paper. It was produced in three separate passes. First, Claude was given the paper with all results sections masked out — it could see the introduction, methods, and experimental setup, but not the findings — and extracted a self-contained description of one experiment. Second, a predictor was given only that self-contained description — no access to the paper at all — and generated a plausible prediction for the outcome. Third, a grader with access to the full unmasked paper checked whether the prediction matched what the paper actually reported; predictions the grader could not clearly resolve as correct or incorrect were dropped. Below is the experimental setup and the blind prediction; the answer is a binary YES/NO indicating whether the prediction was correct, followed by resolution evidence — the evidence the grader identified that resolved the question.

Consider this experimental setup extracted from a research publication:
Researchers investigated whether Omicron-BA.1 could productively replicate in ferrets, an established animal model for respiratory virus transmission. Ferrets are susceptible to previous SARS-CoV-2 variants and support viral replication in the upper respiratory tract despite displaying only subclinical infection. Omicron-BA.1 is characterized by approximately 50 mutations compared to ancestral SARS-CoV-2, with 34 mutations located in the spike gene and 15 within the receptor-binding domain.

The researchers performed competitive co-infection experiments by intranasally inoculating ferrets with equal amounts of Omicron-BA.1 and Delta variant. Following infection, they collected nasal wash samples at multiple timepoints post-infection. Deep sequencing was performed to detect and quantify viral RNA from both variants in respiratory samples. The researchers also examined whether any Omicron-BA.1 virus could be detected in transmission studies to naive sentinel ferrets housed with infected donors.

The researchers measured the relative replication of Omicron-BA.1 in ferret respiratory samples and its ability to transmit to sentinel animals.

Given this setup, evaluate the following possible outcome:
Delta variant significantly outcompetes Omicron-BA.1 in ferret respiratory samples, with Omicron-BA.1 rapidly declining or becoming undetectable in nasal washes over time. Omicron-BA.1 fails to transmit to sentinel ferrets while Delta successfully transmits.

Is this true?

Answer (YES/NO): YES